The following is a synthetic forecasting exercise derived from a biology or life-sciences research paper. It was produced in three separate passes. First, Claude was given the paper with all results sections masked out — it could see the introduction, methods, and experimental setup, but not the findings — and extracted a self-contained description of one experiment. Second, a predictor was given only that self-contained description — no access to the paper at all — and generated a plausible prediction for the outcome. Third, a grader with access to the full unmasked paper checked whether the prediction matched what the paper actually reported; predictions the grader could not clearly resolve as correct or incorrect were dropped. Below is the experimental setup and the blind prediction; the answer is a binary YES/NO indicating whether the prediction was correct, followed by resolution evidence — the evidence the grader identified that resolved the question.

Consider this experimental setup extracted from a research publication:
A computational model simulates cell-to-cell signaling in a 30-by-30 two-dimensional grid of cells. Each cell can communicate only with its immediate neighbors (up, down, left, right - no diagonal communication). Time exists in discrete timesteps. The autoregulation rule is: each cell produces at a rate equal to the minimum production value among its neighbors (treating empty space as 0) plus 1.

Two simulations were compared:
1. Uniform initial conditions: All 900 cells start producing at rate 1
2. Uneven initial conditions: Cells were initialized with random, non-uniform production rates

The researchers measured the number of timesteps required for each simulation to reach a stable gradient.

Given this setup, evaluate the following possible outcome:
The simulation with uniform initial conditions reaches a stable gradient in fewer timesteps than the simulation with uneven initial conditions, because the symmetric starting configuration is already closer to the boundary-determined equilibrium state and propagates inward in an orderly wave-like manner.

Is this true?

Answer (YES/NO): NO